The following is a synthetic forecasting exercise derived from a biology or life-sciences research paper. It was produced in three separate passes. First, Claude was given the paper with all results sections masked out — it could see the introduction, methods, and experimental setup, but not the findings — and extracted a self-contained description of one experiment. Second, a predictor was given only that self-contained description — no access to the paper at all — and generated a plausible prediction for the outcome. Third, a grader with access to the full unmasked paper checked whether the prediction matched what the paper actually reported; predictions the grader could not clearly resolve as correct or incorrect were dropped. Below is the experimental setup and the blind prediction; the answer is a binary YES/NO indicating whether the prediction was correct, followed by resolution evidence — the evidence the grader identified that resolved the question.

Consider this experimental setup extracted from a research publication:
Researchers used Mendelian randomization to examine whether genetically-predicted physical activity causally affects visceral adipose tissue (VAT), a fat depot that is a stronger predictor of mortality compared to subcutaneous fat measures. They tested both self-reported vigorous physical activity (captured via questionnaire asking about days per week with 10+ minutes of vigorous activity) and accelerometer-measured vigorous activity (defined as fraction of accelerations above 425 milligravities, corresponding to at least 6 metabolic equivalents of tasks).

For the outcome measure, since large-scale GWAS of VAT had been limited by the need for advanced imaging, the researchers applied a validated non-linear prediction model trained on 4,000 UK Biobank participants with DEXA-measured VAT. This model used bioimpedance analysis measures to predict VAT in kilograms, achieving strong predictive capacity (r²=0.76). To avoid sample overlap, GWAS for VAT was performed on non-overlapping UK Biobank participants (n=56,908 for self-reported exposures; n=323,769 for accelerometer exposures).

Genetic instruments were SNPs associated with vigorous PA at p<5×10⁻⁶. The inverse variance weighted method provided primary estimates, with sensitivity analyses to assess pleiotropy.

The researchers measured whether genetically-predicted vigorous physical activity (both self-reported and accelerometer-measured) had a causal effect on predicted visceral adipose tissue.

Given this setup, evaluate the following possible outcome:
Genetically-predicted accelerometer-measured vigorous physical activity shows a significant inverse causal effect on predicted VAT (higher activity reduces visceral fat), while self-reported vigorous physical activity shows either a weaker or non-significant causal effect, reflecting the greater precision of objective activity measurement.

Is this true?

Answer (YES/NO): YES